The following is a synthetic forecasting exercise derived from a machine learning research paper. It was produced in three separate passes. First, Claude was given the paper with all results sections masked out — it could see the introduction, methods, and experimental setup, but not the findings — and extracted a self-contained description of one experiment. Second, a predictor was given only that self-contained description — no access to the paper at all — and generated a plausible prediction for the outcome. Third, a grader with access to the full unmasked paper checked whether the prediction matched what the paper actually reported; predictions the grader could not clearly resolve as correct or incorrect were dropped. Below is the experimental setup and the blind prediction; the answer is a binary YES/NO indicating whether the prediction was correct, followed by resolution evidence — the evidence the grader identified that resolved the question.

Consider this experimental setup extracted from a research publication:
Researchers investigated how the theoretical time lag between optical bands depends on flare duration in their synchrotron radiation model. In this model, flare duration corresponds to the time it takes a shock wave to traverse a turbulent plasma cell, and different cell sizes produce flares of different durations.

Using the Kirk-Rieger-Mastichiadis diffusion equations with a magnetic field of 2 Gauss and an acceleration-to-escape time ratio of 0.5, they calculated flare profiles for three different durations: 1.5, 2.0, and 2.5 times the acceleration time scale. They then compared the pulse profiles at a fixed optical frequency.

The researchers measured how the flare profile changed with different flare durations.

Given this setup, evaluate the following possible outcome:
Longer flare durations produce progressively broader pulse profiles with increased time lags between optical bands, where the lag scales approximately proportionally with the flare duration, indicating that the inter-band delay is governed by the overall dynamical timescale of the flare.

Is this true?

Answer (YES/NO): NO